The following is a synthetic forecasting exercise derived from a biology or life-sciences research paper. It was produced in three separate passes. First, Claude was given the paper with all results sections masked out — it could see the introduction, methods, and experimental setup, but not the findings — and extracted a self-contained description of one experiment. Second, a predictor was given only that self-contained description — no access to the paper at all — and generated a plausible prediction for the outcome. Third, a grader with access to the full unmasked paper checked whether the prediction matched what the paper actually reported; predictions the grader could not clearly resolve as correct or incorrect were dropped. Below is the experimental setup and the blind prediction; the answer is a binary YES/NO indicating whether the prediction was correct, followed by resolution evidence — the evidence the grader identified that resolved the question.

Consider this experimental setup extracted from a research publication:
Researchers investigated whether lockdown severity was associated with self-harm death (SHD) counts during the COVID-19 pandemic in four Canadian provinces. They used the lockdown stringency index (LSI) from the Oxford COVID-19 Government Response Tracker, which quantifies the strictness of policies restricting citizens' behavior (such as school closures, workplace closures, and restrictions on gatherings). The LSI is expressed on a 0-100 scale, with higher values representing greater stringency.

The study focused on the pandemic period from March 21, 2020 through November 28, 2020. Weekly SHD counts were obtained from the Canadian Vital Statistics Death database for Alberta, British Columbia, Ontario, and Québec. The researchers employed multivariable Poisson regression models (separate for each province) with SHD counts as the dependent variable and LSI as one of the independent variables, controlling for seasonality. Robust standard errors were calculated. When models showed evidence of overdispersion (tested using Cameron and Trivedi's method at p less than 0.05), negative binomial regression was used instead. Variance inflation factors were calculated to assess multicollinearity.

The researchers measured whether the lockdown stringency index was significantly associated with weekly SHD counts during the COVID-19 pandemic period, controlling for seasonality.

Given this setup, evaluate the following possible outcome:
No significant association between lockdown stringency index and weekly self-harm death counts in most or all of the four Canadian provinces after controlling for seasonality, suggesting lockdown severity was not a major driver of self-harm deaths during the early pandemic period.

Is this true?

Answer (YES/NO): YES